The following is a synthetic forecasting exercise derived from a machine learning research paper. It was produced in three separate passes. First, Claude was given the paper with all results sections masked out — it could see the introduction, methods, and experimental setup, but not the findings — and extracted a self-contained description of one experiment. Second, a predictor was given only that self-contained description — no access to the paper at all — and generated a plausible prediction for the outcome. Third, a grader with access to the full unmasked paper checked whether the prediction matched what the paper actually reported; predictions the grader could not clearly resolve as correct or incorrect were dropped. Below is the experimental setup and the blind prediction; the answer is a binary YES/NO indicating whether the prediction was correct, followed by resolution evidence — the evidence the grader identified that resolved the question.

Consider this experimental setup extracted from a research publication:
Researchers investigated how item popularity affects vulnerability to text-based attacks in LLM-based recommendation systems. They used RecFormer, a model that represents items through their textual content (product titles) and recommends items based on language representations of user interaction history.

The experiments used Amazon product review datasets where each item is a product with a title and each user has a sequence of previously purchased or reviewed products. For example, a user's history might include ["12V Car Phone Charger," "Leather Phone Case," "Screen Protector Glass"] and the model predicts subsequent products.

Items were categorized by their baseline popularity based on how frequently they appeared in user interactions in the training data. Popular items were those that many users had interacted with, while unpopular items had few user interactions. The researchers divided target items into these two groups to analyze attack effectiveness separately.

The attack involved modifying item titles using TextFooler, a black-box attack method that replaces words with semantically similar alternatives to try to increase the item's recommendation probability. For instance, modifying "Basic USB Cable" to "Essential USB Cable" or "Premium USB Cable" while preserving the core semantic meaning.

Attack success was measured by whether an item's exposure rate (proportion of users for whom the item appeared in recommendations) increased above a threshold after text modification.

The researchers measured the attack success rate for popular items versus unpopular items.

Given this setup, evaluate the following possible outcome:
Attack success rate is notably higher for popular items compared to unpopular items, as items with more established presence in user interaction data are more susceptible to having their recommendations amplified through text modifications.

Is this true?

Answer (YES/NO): YES